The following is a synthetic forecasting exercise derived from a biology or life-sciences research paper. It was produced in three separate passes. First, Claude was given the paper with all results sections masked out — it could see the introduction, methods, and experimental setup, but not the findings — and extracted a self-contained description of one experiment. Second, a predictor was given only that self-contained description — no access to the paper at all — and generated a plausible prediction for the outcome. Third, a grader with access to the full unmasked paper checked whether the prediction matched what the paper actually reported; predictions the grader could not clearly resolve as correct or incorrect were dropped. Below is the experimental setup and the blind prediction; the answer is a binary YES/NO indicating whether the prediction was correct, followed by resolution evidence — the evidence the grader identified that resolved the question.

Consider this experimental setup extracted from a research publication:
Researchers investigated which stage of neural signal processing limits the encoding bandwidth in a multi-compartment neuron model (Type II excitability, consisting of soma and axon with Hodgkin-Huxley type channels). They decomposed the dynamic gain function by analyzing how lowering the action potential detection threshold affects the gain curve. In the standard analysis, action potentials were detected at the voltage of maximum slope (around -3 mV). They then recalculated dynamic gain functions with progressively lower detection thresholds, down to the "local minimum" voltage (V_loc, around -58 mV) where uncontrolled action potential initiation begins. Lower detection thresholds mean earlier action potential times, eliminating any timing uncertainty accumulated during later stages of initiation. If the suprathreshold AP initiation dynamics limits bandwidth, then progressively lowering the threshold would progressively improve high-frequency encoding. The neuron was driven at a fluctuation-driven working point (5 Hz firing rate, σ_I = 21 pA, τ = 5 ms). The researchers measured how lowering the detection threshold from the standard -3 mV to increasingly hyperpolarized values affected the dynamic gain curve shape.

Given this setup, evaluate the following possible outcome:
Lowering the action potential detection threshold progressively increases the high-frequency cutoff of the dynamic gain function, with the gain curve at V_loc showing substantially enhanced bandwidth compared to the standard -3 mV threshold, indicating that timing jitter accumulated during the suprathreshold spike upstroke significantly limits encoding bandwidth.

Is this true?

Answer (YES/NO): NO